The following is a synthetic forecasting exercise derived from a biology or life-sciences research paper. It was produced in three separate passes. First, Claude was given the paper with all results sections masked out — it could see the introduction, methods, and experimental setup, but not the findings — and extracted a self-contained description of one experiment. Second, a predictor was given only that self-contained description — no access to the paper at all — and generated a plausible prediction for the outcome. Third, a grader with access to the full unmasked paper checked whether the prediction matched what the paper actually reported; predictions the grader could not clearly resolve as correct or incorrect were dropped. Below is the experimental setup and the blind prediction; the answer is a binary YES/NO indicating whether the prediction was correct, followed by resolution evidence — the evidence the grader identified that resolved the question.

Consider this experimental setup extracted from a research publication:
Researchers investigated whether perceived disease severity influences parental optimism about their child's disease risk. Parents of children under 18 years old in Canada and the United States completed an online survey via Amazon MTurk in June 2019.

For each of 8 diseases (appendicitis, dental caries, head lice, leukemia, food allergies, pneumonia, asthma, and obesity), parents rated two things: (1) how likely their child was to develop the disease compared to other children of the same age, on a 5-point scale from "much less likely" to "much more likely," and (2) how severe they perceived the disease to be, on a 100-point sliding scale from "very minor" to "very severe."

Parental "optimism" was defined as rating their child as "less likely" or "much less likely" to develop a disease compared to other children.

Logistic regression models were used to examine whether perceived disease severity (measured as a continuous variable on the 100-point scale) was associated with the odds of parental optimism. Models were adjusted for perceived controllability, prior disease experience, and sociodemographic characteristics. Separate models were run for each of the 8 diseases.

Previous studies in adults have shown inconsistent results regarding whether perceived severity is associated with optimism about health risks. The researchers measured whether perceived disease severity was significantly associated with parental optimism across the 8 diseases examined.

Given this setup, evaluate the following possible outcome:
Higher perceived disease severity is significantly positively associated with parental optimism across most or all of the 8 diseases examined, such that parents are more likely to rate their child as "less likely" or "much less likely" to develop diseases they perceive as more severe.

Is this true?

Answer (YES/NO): NO